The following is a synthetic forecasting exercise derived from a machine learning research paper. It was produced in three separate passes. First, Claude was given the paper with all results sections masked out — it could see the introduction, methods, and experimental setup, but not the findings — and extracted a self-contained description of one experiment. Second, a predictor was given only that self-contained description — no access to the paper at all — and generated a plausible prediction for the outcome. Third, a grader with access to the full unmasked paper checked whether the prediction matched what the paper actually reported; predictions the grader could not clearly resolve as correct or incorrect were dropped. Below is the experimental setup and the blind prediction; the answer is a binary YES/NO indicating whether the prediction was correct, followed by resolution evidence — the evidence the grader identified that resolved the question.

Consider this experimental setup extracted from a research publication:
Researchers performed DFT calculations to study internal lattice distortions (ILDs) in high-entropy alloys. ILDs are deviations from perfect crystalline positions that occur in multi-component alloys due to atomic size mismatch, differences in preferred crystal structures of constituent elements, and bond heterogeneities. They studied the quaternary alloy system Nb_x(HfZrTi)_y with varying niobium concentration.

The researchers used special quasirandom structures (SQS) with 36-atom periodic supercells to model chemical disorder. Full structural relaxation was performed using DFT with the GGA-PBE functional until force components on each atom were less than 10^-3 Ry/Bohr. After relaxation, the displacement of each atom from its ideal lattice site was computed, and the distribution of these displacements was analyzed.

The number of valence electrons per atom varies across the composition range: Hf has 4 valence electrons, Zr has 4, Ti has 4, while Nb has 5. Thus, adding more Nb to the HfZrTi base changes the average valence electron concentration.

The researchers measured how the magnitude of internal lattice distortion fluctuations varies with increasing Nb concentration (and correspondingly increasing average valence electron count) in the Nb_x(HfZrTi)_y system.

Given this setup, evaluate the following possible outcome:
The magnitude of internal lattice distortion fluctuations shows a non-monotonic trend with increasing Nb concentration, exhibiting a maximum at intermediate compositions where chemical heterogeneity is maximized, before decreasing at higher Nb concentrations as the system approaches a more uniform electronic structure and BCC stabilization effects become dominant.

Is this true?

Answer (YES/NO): NO